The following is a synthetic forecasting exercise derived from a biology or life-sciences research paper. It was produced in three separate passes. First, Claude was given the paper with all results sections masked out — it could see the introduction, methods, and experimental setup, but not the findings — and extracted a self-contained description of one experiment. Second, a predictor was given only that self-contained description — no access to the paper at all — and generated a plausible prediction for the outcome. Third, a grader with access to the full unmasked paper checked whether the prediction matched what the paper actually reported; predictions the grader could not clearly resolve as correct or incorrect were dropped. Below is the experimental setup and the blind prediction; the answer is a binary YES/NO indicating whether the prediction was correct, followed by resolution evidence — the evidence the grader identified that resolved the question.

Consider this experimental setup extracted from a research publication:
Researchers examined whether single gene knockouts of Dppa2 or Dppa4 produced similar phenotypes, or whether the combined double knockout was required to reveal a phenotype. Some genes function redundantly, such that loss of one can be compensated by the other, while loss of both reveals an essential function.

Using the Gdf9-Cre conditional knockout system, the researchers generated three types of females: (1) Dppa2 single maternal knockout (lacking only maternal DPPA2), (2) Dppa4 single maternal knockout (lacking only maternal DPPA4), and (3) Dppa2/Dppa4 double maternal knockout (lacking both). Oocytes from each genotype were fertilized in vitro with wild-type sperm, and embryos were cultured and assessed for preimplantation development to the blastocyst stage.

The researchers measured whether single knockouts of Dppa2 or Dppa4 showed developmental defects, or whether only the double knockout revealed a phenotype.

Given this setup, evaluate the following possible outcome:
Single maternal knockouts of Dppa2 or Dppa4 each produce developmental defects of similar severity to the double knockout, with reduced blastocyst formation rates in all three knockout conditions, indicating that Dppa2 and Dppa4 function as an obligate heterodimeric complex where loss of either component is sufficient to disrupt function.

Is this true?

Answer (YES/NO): NO